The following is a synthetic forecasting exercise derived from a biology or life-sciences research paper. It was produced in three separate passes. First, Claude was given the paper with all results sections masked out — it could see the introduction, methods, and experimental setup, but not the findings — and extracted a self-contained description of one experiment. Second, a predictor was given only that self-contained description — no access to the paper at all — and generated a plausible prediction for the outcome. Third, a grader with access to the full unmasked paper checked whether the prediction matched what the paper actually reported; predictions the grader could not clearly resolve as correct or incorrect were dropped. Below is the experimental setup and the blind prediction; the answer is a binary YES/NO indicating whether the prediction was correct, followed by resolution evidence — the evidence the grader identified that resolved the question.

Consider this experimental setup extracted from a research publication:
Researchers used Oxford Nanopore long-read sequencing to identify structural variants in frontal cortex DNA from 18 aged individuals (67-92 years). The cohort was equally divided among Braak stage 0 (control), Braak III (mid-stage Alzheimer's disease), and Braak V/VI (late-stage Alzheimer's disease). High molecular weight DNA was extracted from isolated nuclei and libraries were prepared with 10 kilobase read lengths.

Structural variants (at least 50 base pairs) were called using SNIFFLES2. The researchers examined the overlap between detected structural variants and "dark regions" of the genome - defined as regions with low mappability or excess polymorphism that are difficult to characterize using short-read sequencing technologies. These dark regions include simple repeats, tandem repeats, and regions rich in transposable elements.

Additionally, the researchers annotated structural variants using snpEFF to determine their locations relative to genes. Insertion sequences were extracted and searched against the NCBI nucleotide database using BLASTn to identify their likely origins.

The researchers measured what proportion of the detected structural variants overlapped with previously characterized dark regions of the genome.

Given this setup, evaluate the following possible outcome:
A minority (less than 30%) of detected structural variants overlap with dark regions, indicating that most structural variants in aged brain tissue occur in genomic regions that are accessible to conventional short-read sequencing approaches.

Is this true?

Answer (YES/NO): YES